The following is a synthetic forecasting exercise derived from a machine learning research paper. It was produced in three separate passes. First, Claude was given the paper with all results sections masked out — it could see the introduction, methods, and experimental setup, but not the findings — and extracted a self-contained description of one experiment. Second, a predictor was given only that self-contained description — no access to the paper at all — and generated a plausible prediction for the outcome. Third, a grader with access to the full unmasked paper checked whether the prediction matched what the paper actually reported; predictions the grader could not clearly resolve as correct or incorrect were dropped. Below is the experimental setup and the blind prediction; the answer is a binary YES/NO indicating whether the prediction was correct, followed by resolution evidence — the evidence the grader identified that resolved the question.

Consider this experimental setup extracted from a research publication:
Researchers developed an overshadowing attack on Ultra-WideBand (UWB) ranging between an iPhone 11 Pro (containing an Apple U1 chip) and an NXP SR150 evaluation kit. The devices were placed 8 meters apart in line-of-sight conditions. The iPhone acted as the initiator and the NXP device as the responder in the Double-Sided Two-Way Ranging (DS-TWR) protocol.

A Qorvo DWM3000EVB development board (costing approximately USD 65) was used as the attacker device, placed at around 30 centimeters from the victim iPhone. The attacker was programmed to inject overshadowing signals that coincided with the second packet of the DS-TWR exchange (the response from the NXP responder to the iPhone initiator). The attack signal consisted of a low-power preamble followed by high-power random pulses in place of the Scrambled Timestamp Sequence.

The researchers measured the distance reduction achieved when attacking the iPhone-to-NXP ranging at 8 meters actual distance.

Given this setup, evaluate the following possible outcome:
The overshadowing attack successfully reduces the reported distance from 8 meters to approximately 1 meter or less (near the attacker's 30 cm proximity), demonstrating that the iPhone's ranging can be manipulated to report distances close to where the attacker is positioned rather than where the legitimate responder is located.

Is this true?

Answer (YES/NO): NO